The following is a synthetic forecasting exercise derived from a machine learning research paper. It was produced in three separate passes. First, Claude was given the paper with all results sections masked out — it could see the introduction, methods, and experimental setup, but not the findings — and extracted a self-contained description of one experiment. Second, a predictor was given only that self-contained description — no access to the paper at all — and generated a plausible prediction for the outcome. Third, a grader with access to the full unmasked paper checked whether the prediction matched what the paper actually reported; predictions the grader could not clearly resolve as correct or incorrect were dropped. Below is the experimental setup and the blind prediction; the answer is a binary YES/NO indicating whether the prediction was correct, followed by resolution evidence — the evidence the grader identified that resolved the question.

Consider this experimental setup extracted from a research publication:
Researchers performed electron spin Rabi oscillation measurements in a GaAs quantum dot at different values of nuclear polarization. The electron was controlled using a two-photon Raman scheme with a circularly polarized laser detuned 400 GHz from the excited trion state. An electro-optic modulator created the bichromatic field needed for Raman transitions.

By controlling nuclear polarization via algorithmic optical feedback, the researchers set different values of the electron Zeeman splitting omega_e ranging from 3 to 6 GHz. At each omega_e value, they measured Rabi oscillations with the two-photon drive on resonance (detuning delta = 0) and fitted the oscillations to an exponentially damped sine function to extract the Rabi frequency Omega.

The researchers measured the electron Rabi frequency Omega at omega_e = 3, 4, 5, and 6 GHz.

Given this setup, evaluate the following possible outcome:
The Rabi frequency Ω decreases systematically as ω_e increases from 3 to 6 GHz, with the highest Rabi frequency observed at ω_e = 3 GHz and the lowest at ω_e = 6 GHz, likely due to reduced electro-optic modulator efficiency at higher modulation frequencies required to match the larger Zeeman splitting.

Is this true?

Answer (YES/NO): NO